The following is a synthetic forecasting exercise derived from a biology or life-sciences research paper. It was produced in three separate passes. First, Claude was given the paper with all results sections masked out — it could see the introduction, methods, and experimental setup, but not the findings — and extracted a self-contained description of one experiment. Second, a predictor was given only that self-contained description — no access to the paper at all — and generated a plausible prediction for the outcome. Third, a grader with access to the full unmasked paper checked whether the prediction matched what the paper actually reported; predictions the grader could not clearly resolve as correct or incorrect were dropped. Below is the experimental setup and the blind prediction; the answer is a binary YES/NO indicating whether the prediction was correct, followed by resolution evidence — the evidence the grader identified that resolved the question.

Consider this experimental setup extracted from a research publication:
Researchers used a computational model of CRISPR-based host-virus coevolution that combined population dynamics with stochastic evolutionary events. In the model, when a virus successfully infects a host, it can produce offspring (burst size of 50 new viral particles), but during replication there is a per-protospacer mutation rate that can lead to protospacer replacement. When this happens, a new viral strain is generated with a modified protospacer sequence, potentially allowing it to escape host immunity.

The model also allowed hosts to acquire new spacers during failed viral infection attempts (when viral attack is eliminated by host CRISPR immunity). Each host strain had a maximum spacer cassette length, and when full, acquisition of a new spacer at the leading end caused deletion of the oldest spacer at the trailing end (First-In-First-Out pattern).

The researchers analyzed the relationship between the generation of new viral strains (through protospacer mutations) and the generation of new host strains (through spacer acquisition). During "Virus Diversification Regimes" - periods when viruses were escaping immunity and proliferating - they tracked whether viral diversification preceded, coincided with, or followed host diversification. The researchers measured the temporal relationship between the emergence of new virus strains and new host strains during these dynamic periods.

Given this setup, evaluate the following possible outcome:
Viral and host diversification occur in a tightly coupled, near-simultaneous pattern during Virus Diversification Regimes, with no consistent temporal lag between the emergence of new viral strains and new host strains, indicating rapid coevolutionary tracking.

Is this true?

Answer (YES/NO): NO